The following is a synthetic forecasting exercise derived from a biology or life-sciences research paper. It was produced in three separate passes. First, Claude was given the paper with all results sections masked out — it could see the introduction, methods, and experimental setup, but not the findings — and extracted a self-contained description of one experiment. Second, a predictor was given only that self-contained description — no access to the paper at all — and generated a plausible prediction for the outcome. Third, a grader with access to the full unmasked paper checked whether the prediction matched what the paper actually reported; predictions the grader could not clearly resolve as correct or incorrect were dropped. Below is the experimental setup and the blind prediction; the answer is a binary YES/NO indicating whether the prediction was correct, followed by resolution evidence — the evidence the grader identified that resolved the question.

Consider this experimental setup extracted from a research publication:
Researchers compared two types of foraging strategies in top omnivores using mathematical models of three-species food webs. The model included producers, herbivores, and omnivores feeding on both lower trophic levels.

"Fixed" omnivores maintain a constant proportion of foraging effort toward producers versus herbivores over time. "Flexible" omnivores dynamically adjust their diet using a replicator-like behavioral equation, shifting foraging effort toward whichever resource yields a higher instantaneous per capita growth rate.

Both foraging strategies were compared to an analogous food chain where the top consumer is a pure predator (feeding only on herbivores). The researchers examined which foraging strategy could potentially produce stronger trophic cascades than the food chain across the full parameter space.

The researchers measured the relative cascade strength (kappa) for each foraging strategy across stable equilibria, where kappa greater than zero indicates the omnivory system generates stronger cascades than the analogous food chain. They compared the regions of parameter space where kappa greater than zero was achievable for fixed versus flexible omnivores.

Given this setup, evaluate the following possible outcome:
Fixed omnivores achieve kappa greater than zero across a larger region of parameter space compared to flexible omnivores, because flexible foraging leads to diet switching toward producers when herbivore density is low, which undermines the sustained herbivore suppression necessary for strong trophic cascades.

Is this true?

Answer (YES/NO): YES